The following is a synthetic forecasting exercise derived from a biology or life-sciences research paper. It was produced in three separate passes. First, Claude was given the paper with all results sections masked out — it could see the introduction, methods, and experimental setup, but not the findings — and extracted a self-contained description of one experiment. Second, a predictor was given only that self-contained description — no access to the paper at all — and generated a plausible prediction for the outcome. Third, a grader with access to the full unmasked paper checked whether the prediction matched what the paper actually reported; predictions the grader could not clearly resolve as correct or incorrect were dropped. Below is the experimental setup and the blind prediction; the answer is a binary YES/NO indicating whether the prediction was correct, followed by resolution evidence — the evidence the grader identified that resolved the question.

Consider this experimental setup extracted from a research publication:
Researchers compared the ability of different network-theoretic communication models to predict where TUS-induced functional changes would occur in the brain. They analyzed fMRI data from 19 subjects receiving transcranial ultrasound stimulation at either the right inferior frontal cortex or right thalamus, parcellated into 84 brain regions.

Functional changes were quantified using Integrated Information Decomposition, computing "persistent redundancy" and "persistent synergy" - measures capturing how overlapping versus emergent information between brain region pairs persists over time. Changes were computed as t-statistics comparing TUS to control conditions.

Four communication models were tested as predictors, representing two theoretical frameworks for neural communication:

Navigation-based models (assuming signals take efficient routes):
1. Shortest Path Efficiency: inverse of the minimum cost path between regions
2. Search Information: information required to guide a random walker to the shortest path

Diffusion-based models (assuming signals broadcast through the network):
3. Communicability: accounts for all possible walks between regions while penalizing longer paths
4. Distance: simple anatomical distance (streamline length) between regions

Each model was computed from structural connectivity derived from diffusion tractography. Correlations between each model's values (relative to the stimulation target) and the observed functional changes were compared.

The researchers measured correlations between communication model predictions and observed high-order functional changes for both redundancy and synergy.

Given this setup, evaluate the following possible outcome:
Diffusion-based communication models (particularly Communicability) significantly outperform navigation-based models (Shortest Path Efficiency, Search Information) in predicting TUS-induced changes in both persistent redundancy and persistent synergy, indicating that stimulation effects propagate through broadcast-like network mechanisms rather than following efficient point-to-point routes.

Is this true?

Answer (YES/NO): NO